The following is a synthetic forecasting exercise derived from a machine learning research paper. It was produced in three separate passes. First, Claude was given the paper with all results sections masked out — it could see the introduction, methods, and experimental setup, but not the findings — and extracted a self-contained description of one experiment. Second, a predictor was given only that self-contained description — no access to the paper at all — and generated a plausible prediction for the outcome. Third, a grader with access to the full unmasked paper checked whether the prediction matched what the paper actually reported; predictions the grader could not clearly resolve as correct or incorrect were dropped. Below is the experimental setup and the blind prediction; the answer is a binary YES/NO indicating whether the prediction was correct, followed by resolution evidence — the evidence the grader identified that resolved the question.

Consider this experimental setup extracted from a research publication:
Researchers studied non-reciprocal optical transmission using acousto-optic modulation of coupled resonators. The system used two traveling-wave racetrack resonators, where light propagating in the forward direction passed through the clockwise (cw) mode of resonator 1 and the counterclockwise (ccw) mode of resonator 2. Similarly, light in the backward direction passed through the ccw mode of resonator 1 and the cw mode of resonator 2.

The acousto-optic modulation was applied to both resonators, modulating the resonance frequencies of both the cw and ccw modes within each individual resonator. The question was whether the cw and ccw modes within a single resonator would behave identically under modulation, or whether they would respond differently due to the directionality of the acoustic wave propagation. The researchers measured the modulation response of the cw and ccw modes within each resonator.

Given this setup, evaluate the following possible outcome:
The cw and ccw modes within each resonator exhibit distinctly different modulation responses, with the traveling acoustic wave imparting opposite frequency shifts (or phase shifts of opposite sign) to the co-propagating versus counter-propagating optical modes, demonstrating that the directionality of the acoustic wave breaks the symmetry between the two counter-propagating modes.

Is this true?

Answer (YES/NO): NO